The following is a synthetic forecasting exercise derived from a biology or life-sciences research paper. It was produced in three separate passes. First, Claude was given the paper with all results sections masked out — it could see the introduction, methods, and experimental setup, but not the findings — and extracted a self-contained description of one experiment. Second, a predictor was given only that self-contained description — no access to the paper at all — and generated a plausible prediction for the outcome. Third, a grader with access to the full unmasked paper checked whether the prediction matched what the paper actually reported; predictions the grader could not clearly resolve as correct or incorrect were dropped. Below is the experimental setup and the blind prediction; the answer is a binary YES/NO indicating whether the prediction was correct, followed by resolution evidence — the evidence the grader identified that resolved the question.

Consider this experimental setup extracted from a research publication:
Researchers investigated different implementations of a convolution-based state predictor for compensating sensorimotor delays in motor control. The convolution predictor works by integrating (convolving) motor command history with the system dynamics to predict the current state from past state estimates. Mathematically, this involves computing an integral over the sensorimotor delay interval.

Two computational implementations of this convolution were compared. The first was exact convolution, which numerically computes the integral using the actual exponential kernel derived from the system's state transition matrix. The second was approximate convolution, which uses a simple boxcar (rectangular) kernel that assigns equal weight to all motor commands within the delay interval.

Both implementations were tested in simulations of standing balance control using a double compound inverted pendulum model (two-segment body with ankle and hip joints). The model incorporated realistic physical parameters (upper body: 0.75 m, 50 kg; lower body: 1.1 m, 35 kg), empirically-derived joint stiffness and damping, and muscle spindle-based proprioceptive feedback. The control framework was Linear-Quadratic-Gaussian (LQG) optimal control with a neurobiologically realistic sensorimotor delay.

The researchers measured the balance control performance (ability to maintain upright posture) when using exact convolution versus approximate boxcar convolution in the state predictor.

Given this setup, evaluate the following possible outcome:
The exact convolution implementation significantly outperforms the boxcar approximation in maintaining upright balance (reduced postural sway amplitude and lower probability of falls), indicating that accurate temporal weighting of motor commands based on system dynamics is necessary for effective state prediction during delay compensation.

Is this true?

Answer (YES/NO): NO